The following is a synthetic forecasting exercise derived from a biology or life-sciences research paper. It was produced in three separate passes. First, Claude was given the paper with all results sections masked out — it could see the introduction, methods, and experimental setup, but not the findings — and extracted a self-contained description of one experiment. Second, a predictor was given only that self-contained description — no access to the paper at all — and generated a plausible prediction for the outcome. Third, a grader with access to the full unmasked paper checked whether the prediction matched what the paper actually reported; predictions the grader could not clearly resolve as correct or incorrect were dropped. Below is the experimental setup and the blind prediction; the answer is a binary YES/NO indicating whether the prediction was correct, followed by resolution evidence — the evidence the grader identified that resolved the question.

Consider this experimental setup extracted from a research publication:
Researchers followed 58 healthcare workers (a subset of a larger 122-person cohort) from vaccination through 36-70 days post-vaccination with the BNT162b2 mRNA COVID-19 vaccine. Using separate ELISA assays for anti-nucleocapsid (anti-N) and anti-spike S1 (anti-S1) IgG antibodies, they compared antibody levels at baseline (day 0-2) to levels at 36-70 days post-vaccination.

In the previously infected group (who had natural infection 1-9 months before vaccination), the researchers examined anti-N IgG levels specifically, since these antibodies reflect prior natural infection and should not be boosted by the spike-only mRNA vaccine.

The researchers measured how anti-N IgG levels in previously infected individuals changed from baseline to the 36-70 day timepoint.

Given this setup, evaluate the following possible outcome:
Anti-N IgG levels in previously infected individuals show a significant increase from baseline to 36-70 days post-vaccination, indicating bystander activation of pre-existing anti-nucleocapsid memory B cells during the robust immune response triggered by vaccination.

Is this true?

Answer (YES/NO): NO